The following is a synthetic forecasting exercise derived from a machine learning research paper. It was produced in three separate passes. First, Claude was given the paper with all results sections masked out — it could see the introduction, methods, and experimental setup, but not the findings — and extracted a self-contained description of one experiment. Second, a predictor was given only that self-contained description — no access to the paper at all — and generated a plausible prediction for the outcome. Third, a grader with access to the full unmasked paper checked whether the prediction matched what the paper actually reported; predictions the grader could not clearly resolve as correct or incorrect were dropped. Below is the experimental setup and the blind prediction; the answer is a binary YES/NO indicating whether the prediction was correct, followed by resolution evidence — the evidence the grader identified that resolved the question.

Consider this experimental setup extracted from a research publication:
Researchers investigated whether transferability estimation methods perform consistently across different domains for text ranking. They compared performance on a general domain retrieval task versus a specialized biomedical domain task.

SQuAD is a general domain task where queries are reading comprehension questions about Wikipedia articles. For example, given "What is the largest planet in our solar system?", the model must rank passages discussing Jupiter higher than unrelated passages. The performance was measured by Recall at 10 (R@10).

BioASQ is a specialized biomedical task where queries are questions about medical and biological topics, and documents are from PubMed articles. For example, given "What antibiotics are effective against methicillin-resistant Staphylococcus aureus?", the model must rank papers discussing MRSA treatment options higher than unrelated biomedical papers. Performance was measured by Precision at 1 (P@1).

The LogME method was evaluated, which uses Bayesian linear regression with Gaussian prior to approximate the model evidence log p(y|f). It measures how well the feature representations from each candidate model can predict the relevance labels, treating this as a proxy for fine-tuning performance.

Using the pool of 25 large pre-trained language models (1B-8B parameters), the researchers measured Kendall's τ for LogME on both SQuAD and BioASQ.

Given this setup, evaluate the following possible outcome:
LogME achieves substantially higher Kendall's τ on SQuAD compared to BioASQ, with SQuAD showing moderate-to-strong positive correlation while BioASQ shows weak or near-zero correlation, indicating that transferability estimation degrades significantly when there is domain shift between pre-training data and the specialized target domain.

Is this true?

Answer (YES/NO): NO